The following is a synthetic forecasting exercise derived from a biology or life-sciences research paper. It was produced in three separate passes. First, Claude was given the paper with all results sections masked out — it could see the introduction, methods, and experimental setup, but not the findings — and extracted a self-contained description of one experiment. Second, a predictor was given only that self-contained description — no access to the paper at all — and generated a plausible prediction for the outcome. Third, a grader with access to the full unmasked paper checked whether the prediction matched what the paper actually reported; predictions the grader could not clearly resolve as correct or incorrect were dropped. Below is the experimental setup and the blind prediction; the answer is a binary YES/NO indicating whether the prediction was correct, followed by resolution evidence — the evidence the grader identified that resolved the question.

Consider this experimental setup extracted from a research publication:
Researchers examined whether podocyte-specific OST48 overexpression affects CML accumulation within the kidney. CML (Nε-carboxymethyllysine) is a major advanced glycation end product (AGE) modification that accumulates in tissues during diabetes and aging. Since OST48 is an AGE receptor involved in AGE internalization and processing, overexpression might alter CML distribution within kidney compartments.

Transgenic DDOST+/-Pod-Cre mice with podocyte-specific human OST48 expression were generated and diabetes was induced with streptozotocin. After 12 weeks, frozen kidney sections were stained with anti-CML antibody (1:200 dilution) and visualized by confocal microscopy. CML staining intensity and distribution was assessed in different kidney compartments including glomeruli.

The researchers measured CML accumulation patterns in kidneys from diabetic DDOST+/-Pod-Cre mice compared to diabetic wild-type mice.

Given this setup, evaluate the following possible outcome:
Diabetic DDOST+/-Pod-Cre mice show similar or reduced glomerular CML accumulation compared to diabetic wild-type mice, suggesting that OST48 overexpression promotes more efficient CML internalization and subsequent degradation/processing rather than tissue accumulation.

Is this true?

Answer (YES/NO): NO